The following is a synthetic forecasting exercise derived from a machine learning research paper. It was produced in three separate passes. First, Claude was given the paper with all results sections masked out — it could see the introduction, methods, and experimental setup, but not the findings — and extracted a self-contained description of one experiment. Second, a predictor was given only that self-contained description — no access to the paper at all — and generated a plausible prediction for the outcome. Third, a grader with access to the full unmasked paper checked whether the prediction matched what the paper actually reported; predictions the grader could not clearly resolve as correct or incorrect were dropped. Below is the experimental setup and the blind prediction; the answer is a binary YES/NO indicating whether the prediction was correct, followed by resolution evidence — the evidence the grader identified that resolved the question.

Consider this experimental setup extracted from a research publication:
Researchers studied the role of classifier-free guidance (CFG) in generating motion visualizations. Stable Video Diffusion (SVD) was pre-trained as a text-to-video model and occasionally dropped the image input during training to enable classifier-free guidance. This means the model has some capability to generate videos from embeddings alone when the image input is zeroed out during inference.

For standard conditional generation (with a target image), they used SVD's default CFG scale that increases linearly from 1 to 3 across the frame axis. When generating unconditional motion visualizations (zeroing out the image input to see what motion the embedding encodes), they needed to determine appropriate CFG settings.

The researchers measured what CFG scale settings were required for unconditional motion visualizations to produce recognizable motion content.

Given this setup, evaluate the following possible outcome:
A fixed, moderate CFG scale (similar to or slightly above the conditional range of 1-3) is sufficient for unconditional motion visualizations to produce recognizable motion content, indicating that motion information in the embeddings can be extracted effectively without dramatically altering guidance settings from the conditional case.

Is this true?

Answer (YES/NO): NO